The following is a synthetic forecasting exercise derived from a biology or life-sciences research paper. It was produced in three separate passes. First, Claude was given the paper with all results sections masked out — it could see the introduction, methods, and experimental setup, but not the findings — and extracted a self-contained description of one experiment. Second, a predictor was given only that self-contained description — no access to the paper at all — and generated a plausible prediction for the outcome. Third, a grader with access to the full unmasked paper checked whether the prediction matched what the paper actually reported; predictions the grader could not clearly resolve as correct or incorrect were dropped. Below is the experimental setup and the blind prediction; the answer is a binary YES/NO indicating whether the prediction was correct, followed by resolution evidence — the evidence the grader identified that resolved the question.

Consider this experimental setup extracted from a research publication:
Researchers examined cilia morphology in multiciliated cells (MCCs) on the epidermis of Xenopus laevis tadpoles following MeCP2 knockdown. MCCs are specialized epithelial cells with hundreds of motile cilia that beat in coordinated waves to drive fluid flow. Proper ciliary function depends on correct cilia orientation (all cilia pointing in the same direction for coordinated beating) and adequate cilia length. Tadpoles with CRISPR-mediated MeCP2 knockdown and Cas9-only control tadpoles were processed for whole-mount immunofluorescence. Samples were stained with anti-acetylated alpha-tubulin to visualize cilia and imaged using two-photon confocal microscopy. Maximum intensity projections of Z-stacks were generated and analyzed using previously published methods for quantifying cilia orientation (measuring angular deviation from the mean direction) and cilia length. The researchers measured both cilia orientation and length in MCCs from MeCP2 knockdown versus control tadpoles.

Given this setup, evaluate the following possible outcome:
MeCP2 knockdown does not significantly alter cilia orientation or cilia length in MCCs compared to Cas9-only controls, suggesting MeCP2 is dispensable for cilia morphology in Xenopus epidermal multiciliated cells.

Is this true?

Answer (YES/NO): NO